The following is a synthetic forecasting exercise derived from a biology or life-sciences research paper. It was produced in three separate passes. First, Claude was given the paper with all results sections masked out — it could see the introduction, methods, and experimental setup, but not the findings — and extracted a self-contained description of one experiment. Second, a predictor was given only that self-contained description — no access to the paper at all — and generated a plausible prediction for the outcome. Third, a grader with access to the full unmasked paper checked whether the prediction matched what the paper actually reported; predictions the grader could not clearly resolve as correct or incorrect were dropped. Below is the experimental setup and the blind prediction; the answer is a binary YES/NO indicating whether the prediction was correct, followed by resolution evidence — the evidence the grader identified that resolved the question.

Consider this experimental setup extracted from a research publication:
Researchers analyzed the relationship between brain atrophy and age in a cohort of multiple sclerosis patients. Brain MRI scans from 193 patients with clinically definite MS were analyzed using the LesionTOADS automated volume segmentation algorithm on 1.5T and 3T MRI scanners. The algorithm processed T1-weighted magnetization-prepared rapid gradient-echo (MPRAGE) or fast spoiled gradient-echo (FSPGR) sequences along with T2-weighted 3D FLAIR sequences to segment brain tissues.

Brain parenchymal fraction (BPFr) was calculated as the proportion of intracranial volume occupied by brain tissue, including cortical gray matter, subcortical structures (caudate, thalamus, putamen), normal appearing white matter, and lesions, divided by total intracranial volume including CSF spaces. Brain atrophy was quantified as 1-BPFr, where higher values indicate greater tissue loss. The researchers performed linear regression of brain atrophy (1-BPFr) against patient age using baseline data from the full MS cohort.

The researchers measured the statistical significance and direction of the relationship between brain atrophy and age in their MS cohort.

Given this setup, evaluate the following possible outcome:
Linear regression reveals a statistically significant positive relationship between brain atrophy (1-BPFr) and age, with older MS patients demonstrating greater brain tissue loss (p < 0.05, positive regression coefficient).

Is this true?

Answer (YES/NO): YES